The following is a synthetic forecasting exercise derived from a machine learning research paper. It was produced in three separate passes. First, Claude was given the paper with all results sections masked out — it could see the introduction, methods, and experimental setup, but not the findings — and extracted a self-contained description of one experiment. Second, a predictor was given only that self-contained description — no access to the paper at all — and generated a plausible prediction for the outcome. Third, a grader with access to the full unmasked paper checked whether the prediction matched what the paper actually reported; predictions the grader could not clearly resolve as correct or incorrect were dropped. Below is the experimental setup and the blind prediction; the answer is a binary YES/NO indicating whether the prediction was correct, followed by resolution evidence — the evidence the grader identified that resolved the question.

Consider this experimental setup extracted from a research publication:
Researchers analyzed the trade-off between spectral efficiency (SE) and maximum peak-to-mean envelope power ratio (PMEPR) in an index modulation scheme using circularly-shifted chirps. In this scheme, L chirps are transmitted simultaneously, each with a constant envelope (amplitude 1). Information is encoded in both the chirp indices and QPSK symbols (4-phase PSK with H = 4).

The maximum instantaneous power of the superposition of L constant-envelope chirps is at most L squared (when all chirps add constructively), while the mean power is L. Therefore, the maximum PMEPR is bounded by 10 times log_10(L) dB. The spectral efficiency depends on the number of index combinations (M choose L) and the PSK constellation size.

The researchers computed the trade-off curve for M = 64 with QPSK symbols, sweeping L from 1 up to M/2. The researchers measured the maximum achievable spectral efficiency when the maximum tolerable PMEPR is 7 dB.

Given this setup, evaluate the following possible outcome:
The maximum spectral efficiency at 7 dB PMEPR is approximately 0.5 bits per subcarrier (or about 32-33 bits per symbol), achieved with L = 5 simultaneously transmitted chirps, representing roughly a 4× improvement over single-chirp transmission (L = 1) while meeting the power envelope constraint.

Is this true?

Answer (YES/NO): NO